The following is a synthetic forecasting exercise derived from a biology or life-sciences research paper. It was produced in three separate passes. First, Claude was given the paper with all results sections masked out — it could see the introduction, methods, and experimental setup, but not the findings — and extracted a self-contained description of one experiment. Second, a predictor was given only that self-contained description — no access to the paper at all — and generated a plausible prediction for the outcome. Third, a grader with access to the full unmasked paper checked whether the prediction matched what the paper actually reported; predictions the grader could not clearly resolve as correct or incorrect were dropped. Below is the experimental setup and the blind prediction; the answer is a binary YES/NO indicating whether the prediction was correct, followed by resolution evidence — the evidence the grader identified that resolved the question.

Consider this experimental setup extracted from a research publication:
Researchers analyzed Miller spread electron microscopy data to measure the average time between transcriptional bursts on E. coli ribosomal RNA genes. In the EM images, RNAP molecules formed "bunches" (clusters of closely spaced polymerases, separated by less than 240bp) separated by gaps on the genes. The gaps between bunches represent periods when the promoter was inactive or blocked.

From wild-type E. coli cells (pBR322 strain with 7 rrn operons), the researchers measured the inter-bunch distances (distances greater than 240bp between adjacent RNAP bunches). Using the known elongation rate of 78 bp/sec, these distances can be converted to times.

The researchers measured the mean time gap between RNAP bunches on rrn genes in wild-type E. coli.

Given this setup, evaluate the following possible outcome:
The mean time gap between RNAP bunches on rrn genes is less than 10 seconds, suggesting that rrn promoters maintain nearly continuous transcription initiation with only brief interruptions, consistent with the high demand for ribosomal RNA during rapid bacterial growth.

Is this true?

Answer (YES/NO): YES